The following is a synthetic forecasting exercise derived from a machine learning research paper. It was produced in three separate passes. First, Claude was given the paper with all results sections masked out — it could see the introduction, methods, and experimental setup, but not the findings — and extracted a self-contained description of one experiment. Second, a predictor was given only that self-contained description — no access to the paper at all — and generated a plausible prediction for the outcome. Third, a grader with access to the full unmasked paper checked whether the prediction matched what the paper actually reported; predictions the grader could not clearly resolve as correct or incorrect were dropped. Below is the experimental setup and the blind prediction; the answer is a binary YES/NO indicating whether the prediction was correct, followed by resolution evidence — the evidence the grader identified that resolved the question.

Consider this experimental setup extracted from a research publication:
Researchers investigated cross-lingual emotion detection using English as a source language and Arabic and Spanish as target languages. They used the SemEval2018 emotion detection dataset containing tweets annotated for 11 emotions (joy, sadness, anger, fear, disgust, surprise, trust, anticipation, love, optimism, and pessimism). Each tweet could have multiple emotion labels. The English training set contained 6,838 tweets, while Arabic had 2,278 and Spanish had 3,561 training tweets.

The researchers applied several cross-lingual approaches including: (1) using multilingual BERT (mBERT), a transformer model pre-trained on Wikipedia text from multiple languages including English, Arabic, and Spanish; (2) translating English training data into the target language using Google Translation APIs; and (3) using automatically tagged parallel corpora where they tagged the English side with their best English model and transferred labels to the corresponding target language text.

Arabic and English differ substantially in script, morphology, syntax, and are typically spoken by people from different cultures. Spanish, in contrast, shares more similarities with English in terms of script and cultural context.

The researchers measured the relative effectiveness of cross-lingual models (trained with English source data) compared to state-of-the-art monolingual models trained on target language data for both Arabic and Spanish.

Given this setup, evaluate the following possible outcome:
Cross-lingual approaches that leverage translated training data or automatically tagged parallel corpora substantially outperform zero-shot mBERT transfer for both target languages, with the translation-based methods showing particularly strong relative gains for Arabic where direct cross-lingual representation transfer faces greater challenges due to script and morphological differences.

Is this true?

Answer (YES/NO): YES